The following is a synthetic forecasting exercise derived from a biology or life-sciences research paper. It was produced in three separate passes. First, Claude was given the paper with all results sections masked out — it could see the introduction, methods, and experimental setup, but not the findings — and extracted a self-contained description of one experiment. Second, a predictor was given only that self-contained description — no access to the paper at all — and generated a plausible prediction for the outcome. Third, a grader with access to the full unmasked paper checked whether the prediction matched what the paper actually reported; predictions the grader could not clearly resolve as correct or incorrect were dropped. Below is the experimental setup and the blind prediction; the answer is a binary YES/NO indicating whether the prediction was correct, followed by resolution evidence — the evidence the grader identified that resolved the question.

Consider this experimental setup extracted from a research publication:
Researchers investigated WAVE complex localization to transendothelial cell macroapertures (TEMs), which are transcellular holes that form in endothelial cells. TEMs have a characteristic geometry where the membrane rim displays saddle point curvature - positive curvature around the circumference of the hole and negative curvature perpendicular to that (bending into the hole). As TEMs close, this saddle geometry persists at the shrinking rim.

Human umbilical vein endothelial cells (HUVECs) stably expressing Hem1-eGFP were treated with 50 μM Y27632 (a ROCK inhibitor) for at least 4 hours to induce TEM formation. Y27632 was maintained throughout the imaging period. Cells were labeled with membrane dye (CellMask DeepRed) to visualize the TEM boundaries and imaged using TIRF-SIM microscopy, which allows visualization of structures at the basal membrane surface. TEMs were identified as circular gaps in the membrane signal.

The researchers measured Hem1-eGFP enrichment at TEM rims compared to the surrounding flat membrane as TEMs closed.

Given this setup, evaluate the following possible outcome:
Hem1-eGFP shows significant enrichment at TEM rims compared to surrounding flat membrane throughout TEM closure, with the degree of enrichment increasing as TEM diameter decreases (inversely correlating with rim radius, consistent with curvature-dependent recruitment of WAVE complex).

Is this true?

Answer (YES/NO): YES